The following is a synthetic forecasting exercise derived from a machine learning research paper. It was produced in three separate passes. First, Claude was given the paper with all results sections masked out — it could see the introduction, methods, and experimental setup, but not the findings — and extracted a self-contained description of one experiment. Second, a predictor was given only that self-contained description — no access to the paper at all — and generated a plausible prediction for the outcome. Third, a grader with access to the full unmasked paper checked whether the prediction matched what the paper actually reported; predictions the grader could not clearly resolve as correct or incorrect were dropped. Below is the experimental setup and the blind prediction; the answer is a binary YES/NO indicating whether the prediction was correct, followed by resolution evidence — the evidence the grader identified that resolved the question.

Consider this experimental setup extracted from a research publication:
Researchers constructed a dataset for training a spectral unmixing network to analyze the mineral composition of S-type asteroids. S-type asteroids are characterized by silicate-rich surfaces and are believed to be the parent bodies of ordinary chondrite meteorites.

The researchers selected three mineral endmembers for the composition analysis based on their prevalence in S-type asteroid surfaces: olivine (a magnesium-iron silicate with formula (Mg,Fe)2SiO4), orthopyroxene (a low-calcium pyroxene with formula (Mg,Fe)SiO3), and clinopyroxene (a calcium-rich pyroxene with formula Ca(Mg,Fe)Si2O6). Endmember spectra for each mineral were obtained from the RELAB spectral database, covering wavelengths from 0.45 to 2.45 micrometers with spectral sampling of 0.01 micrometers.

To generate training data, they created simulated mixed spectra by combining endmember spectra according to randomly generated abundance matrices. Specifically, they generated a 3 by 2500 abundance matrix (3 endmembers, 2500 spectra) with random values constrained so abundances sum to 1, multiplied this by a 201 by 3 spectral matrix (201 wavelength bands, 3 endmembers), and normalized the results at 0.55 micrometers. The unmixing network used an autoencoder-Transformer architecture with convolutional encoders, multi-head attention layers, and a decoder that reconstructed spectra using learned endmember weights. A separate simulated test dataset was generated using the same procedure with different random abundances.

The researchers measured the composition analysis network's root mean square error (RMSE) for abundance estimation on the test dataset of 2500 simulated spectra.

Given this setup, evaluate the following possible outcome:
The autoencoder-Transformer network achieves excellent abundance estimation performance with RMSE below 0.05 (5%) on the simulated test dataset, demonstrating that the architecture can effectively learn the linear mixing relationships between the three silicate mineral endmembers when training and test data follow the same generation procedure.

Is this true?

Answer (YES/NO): NO